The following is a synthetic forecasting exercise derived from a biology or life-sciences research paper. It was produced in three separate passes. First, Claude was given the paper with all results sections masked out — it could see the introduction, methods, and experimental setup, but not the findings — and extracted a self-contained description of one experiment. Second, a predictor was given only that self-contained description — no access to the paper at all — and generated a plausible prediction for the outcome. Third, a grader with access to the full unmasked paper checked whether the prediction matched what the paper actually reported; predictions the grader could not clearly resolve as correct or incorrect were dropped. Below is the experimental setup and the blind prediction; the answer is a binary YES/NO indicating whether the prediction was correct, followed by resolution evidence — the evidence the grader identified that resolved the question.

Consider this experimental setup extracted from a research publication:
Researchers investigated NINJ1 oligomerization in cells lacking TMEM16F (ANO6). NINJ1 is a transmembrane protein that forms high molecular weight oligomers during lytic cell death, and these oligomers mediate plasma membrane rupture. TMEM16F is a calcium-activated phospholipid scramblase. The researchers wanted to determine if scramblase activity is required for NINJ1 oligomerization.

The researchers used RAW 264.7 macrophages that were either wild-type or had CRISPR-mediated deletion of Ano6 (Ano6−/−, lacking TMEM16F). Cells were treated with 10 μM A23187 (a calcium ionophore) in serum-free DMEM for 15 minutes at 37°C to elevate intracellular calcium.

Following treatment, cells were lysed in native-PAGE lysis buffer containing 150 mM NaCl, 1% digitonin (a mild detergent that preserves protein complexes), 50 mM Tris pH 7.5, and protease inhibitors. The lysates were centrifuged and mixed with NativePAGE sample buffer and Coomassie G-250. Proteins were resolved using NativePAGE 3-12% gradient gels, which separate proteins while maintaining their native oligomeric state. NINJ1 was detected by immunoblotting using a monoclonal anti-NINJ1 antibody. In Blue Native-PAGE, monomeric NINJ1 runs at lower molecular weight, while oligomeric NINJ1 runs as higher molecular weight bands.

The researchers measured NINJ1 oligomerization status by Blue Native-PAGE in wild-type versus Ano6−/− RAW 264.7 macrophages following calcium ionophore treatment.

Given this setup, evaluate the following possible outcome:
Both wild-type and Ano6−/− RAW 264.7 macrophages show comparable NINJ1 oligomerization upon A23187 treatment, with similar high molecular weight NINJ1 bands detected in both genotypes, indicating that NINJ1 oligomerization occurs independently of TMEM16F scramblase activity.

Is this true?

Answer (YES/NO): NO